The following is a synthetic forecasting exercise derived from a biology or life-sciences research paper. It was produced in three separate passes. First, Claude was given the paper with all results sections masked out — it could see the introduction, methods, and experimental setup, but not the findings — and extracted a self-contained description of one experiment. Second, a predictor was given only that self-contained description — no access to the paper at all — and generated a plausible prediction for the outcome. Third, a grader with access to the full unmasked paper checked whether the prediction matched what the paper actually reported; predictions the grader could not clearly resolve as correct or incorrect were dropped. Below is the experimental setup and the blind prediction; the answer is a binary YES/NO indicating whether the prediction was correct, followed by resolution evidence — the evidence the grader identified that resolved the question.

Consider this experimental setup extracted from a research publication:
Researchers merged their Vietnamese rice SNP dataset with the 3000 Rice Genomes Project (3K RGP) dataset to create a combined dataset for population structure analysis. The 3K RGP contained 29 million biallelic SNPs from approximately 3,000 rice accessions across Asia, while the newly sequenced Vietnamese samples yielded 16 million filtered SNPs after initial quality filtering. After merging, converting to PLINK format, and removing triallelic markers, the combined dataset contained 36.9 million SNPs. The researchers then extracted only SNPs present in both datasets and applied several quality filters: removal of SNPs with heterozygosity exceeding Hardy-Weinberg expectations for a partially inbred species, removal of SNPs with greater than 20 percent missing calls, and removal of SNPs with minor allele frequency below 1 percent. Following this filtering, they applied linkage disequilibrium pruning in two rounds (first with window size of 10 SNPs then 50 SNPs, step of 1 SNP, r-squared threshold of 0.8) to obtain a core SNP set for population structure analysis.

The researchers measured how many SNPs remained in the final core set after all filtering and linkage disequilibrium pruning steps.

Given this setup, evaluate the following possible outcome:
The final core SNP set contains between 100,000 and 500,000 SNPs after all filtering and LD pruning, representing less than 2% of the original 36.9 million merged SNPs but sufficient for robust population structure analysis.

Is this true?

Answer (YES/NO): YES